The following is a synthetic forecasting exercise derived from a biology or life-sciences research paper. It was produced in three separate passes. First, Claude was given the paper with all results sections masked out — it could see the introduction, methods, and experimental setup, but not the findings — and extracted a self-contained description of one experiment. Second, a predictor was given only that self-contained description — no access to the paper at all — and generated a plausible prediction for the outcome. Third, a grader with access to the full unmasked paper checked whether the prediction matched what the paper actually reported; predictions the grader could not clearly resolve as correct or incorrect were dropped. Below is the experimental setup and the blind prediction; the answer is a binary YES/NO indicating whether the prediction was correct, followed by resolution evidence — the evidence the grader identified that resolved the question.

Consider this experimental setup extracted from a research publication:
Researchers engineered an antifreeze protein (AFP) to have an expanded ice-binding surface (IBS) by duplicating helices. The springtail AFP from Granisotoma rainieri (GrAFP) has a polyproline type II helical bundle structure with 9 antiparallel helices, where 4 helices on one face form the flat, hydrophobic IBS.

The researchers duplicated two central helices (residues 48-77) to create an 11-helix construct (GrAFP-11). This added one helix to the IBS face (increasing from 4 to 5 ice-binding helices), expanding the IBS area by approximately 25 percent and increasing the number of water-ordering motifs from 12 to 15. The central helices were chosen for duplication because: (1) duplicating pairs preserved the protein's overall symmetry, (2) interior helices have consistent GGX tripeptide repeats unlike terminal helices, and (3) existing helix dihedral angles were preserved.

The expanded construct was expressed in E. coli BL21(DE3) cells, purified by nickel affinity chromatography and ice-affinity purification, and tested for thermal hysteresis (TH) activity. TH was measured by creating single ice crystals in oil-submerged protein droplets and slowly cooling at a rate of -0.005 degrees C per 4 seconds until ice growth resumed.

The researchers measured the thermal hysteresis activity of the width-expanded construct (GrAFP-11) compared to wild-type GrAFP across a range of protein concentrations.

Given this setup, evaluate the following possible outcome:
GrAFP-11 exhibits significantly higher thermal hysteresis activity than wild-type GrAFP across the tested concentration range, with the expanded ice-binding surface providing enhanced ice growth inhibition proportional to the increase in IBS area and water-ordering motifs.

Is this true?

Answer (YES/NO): NO